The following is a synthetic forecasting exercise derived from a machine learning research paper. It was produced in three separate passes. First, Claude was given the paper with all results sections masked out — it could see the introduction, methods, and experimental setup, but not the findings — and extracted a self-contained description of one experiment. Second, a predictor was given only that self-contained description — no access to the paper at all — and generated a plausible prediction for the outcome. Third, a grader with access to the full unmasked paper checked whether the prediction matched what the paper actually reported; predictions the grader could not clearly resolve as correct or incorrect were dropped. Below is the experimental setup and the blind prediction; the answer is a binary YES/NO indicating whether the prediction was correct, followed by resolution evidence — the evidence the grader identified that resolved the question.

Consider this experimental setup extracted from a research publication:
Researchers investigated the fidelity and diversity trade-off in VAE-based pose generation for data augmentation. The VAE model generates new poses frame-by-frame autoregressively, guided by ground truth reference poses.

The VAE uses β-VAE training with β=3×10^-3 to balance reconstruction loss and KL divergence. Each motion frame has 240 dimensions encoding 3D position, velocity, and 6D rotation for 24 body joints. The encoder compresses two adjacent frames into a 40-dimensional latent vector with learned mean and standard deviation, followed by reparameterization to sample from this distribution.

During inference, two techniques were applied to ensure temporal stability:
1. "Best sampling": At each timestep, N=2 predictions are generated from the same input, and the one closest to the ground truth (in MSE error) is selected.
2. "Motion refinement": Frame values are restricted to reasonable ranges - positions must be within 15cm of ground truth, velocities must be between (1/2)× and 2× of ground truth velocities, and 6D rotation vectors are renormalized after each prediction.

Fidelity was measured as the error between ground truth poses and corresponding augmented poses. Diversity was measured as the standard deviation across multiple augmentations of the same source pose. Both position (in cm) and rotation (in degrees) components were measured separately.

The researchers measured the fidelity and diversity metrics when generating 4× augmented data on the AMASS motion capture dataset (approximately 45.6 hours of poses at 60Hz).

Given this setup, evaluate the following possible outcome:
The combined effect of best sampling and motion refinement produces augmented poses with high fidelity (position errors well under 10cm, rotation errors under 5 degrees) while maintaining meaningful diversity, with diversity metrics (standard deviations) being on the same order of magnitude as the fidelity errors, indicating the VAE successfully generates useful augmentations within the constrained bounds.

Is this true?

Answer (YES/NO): NO